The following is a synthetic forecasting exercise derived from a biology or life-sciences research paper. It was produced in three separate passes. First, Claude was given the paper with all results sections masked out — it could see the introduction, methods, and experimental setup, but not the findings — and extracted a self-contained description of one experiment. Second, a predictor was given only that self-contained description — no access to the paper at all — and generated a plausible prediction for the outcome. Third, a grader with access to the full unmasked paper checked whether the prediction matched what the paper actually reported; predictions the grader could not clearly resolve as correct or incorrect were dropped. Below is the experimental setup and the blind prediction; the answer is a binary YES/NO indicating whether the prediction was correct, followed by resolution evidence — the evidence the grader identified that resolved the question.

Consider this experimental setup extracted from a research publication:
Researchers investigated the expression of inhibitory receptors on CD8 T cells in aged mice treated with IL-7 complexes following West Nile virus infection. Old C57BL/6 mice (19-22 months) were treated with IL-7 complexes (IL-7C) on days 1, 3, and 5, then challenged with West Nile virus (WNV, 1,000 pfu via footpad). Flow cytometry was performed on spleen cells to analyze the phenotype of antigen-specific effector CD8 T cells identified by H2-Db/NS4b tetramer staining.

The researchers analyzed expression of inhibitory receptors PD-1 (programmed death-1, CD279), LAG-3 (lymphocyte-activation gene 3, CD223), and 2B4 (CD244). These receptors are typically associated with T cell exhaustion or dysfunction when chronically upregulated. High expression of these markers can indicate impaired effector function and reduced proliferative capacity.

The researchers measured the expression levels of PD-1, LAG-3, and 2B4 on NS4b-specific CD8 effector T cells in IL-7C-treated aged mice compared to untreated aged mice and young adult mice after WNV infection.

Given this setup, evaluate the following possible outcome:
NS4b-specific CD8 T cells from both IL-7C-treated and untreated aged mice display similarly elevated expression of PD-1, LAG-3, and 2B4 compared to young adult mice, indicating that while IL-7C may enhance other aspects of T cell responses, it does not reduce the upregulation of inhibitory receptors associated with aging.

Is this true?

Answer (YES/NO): YES